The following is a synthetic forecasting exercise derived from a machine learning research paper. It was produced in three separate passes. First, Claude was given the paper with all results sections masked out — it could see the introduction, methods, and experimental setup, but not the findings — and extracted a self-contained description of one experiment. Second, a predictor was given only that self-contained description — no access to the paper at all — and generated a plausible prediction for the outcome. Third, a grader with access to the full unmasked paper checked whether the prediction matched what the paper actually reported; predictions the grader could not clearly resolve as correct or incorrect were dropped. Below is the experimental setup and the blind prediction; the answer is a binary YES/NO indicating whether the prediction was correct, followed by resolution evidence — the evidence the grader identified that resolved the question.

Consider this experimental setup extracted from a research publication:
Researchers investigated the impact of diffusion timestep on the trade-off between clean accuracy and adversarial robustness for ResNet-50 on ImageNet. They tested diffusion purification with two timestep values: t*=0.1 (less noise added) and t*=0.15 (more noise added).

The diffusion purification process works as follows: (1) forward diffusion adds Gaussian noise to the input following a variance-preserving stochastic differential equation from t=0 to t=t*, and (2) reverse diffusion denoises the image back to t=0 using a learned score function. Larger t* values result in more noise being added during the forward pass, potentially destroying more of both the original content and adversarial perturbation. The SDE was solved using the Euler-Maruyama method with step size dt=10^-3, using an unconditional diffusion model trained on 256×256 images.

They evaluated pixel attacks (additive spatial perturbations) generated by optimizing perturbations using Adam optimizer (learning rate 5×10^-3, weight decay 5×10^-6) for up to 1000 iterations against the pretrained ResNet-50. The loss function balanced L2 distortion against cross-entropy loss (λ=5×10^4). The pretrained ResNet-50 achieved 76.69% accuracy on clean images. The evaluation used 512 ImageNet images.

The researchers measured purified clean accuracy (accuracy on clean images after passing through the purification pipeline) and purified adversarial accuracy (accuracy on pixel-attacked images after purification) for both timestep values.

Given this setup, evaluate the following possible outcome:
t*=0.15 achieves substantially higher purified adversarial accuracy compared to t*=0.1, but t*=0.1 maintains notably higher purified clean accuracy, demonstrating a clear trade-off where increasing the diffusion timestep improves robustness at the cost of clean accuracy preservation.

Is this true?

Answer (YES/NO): NO